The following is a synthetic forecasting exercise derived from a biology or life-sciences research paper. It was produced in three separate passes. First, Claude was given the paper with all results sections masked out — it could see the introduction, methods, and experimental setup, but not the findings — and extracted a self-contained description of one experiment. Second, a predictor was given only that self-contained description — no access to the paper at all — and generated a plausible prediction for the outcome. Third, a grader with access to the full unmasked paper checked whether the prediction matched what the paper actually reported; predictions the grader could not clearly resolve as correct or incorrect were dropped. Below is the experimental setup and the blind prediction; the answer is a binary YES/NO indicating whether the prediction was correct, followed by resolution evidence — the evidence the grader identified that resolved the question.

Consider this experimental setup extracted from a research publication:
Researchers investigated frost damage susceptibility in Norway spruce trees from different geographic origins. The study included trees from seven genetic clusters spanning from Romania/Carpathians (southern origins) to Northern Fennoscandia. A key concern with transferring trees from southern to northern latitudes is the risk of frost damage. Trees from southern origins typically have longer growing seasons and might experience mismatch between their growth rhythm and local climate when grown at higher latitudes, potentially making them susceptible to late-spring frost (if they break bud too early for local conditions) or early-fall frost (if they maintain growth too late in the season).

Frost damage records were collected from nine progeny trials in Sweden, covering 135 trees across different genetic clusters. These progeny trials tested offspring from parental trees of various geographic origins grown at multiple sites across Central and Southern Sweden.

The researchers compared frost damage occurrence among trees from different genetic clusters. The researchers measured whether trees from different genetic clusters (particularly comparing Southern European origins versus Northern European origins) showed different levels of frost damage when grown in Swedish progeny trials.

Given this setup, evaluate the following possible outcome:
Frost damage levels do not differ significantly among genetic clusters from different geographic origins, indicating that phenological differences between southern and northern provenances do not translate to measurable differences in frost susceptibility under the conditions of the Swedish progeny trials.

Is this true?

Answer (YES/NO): YES